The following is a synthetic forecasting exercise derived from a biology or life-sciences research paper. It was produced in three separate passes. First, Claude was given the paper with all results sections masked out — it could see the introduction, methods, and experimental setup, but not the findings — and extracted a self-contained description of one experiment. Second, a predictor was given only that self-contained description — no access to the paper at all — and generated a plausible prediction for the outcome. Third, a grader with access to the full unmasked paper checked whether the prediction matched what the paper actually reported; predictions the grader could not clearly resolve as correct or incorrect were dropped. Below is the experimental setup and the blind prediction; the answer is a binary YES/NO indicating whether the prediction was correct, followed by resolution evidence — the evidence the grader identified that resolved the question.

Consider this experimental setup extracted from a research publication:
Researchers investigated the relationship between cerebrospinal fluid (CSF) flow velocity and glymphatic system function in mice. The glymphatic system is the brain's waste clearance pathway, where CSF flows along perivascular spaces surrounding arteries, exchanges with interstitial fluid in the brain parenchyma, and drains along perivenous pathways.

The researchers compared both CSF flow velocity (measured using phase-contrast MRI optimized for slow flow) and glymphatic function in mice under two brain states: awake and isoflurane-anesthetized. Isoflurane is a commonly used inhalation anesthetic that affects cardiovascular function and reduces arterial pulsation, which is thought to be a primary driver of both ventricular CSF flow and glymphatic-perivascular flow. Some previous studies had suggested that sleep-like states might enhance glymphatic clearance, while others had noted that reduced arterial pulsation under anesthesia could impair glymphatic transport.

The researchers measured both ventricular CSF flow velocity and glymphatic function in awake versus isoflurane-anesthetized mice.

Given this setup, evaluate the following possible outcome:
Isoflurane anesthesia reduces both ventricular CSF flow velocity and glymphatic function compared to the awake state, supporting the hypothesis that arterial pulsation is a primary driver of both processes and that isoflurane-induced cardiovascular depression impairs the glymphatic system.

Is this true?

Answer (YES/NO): YES